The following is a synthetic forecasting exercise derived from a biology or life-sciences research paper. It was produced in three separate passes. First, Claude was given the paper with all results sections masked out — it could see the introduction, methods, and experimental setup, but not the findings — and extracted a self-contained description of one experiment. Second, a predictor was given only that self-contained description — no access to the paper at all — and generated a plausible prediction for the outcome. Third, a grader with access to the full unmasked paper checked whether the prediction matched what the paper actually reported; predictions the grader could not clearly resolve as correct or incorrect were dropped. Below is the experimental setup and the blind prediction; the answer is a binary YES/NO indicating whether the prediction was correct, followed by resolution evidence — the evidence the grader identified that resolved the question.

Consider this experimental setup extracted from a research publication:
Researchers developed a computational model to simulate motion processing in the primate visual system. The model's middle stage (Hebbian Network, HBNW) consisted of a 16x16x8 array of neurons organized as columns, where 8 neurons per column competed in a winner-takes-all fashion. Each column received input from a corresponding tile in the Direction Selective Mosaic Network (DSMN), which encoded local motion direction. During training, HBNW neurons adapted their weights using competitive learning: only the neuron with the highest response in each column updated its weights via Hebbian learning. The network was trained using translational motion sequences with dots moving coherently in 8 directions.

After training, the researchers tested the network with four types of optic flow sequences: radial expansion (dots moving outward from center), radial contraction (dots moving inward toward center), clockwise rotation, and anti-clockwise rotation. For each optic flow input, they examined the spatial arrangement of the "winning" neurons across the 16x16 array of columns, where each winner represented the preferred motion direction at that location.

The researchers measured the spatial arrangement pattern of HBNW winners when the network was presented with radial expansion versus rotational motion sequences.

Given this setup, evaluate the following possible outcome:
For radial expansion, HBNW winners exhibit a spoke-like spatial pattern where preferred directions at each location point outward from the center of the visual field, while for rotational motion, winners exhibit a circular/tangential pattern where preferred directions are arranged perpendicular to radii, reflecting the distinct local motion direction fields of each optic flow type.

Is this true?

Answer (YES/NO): YES